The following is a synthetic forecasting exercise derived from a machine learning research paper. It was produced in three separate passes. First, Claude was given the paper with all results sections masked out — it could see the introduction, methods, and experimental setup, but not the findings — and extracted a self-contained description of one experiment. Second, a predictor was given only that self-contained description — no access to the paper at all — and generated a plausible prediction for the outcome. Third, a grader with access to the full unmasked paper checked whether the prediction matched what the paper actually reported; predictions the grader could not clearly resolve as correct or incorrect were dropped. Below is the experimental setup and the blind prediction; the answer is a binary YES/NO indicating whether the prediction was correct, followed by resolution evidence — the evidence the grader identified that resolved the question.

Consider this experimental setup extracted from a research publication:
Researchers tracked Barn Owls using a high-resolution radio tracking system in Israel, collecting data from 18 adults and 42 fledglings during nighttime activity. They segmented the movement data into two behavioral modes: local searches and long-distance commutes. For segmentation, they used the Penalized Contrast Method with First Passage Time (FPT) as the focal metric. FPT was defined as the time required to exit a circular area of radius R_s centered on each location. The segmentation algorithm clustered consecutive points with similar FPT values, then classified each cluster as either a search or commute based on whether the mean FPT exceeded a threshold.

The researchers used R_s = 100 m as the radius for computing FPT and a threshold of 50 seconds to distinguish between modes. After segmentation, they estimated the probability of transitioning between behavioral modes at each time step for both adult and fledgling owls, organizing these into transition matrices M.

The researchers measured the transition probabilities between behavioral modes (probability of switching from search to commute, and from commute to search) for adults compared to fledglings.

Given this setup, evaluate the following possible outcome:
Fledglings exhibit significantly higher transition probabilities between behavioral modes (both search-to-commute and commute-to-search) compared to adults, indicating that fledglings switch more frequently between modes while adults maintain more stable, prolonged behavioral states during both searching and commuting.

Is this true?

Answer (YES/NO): NO